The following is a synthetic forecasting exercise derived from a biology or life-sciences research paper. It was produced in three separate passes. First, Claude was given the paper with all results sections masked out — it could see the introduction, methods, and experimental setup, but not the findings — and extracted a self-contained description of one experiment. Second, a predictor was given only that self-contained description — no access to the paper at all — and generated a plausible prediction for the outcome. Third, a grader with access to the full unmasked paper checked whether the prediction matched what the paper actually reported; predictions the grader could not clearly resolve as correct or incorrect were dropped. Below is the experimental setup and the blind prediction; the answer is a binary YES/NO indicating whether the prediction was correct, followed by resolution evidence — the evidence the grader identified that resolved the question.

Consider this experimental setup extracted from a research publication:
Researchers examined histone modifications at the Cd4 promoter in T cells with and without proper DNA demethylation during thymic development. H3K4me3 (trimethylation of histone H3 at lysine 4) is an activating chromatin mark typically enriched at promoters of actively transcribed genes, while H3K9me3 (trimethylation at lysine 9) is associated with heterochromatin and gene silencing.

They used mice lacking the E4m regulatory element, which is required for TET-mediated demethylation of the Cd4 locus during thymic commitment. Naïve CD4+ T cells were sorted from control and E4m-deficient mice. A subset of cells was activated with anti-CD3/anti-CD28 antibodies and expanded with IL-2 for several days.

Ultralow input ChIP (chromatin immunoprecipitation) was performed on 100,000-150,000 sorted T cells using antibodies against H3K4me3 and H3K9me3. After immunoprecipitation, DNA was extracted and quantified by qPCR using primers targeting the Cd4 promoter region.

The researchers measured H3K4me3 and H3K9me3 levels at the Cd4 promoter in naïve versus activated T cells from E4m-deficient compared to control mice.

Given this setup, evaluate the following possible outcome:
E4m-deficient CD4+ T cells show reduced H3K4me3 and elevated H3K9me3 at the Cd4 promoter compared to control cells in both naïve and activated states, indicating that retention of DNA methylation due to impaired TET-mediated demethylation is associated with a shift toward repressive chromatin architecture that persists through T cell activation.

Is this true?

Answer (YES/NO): NO